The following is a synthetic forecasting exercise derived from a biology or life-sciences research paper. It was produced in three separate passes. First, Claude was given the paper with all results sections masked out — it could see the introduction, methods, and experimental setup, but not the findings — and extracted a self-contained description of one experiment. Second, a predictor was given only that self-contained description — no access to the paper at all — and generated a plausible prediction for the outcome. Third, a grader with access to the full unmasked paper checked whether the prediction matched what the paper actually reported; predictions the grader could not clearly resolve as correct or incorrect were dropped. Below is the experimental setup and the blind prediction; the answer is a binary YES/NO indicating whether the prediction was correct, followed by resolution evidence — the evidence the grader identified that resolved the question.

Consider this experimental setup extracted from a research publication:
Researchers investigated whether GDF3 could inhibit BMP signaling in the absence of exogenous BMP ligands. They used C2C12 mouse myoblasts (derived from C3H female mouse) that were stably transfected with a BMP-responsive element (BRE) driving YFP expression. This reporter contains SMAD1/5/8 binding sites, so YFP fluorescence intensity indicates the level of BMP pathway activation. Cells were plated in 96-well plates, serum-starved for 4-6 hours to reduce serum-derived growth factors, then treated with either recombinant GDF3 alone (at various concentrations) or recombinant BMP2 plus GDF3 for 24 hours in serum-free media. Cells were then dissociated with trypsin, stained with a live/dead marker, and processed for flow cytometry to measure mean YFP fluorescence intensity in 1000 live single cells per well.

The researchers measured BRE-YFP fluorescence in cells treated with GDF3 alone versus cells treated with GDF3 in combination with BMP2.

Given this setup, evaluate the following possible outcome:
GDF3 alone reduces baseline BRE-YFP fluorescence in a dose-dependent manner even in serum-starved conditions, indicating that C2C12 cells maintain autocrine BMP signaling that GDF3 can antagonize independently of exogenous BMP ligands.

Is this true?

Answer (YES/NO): NO